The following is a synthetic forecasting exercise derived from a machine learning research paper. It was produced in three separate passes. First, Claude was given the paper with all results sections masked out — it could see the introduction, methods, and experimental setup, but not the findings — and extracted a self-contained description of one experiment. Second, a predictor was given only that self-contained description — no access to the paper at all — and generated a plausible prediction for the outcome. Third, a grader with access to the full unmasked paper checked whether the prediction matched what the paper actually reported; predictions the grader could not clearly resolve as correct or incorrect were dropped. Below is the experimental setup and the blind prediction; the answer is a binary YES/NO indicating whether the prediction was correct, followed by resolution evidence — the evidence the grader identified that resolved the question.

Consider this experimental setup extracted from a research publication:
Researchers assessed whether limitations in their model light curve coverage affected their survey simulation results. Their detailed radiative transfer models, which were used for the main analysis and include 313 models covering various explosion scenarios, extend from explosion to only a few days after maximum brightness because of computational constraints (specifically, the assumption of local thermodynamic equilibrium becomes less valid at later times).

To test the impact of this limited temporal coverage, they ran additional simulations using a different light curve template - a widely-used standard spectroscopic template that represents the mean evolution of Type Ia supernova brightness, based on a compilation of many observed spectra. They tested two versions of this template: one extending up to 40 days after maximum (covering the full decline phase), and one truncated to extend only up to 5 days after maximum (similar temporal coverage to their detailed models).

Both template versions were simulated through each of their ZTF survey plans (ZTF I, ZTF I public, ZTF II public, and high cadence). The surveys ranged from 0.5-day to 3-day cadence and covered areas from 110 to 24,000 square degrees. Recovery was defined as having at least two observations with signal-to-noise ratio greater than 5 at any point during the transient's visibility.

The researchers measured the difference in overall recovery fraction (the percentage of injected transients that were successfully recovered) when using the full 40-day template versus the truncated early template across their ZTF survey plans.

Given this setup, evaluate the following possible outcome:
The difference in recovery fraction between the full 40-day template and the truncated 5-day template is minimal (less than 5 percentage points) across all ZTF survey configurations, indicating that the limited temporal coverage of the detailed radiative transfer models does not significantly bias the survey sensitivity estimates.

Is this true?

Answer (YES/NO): NO